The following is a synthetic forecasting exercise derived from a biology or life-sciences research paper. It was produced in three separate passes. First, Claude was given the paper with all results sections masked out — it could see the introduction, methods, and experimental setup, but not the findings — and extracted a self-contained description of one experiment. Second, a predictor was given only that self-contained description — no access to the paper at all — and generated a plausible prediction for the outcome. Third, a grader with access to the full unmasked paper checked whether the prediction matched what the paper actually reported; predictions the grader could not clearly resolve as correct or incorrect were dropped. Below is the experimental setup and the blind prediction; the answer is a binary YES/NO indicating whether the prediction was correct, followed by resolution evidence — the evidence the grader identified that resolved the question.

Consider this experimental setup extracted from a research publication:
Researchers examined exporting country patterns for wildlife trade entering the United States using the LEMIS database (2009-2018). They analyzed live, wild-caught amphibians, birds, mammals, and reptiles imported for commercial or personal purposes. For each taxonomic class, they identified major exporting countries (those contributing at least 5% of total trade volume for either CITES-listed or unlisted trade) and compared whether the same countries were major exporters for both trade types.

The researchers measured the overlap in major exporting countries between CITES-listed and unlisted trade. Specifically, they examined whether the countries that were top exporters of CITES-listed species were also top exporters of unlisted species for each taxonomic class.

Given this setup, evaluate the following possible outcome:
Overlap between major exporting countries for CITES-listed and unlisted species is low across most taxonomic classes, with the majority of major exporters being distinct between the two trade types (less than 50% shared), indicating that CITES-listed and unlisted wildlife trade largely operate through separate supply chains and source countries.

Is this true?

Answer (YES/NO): YES